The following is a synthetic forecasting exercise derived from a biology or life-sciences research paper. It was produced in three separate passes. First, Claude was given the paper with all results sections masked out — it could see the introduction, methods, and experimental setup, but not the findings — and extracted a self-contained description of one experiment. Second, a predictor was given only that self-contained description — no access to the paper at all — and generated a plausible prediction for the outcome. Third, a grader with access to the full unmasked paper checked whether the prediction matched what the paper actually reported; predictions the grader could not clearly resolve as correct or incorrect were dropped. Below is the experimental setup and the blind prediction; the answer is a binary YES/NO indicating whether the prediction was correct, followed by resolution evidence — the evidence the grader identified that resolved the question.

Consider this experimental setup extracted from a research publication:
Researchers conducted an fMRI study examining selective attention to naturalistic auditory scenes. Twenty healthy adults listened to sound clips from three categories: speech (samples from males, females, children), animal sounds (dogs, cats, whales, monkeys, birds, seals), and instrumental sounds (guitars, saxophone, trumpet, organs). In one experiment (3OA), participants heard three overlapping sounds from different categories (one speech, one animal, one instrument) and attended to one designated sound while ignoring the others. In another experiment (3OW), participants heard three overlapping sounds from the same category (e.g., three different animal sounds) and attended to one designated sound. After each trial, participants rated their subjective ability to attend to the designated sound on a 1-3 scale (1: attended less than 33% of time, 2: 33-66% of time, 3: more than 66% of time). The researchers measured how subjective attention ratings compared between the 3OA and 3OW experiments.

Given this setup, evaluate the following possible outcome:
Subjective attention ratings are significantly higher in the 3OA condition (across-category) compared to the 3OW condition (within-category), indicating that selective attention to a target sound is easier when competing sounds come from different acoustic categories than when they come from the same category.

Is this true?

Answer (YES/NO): YES